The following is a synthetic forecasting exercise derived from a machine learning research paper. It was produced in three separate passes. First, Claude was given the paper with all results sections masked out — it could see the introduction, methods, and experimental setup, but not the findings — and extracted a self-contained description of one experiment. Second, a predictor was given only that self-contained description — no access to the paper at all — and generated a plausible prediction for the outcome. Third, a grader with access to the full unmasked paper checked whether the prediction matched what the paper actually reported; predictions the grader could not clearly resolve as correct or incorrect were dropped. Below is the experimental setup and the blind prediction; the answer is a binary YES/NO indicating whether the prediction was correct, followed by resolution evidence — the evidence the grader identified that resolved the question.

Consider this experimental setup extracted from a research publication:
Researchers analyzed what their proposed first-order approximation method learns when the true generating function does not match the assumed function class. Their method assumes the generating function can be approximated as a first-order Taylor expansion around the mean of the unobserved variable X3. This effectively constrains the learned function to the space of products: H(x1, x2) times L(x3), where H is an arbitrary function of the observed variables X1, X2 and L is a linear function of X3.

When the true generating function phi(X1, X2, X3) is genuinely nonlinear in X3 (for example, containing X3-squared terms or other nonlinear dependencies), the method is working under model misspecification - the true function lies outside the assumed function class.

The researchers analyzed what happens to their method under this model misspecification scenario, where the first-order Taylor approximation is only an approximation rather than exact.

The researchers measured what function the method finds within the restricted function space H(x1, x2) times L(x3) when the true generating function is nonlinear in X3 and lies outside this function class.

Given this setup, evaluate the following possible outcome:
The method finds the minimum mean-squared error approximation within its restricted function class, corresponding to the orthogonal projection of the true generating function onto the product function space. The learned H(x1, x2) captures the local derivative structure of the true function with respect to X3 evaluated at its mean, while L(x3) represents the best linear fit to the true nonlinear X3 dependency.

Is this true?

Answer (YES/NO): NO